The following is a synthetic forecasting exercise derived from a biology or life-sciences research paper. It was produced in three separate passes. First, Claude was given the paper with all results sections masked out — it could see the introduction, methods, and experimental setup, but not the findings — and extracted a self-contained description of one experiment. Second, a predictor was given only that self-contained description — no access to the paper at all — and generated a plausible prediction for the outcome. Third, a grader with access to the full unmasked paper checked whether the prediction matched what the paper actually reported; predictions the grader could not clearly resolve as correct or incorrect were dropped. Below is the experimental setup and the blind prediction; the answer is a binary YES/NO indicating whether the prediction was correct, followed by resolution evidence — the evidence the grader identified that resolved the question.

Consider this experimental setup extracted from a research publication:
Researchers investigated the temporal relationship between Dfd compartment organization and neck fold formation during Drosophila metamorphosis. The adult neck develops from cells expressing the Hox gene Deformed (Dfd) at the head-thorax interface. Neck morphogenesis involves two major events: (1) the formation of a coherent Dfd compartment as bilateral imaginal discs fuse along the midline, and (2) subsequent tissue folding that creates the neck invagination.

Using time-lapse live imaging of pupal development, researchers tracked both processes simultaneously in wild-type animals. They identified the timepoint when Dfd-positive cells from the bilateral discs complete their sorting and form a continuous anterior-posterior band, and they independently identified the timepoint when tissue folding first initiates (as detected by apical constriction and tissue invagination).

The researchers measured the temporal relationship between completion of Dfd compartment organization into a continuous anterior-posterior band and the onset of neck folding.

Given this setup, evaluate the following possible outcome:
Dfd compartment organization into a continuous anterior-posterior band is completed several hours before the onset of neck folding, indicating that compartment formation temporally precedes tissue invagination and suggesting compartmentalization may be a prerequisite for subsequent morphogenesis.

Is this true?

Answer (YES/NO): YES